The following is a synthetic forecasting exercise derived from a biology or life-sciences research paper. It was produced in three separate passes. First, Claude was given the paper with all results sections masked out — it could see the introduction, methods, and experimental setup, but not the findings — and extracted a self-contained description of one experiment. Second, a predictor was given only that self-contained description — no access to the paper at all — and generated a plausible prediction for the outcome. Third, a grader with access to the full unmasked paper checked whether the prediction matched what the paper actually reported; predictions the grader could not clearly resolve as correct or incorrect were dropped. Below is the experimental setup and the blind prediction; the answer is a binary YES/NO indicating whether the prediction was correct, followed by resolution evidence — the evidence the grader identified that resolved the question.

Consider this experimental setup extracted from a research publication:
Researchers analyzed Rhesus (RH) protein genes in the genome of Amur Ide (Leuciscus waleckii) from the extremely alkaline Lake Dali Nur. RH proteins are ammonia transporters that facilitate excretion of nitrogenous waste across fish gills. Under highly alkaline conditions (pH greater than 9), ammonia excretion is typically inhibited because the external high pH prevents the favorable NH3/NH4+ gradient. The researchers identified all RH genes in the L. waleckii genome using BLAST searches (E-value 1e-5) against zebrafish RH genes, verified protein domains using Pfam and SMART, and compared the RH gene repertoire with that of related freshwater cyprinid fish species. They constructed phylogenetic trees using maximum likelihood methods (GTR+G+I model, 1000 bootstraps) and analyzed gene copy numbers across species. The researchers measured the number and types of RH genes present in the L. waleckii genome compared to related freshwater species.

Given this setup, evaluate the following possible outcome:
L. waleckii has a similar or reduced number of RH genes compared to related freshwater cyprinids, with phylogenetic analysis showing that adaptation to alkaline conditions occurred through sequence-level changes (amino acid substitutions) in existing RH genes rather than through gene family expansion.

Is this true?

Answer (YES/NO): NO